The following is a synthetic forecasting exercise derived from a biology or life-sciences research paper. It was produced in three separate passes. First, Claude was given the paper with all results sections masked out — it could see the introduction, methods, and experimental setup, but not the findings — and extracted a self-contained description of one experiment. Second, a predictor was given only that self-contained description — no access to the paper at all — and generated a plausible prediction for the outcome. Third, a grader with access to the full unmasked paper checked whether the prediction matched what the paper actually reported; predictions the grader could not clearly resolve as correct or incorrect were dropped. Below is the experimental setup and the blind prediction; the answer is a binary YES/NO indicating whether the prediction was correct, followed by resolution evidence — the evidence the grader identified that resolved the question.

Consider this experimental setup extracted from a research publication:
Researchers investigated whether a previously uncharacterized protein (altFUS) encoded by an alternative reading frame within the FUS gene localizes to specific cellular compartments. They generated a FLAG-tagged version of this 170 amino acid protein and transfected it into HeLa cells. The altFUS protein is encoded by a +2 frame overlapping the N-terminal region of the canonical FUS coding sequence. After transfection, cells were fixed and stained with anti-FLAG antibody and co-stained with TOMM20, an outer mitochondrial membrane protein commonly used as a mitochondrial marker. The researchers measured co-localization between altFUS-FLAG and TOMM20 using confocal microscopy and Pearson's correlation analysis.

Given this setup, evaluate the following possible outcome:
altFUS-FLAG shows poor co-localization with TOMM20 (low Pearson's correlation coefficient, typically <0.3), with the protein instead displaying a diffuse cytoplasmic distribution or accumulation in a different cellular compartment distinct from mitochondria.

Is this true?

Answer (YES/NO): NO